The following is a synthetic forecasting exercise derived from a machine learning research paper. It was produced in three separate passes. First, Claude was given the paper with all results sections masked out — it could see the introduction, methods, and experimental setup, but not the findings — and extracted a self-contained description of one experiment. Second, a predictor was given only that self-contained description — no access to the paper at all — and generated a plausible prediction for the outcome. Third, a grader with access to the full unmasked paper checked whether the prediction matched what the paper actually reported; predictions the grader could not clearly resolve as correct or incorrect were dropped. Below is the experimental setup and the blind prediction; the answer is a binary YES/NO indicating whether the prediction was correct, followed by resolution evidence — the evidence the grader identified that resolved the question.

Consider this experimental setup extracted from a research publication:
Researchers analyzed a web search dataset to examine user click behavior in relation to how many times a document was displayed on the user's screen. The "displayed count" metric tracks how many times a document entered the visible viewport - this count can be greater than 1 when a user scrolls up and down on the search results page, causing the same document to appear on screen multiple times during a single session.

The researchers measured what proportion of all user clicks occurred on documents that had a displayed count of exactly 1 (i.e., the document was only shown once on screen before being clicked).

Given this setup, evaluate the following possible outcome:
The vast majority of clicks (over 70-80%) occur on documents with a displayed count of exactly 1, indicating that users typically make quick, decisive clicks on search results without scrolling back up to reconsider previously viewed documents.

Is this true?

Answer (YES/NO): YES